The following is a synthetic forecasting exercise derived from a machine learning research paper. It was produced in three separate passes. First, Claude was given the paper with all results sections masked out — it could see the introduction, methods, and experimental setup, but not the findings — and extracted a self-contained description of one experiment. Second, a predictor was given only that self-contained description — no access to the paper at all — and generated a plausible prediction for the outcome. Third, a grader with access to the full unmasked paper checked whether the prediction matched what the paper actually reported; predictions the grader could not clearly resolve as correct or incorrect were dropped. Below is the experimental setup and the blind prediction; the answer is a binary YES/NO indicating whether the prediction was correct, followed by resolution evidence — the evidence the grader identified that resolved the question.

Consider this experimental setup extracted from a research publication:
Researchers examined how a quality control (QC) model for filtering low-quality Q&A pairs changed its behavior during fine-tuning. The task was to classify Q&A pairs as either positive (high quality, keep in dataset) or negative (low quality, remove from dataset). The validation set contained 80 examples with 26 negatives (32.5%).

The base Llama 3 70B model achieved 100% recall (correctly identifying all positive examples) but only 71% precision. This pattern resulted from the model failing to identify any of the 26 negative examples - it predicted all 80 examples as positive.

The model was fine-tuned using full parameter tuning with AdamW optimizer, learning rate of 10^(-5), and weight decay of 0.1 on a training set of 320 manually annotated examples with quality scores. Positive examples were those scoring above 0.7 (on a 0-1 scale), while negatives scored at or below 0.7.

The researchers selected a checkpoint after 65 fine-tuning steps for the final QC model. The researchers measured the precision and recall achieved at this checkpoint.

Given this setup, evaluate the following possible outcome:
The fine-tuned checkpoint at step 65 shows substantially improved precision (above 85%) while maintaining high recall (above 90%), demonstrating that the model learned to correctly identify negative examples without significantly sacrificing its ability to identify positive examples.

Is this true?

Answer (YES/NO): NO